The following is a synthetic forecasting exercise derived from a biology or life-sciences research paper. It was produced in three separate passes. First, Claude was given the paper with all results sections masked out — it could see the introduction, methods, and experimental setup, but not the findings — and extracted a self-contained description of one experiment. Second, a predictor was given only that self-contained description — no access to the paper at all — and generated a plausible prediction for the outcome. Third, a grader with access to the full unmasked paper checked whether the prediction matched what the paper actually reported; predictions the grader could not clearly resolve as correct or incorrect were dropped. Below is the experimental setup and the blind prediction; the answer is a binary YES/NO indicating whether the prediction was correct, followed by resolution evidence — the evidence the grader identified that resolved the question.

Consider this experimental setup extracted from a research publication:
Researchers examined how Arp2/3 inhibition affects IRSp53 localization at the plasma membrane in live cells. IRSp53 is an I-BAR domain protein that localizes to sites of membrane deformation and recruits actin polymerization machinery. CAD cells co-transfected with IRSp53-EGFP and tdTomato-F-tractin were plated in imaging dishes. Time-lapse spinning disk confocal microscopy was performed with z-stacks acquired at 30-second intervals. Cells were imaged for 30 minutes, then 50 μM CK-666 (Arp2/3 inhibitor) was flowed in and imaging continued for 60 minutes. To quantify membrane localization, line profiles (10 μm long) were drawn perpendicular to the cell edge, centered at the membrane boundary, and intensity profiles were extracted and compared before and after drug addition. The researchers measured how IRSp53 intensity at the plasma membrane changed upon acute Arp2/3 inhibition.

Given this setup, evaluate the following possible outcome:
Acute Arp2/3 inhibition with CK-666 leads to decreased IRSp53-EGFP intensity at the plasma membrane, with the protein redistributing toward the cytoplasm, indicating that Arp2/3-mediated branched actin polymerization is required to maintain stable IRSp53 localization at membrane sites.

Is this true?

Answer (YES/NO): NO